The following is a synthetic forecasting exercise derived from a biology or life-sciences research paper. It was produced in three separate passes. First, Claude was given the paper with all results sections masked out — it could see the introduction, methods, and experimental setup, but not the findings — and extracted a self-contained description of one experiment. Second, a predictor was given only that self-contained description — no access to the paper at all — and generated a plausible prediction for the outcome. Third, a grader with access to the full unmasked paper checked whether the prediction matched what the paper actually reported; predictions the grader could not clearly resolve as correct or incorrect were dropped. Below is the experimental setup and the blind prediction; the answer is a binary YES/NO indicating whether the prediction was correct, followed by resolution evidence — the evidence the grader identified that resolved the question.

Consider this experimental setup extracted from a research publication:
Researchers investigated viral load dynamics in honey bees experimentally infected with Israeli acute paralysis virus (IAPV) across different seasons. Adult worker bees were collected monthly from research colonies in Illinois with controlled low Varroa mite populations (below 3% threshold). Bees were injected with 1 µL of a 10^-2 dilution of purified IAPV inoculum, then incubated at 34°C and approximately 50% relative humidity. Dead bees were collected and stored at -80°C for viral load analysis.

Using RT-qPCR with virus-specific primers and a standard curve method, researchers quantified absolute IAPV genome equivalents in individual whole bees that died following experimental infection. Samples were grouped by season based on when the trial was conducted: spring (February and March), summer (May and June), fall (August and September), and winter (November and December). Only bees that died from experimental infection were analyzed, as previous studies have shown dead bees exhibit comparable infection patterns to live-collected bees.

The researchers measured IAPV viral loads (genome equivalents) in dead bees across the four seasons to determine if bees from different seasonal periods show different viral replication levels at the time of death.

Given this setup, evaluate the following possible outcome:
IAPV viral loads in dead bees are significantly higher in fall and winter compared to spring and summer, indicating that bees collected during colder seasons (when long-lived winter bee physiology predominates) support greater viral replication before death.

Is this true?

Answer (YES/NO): NO